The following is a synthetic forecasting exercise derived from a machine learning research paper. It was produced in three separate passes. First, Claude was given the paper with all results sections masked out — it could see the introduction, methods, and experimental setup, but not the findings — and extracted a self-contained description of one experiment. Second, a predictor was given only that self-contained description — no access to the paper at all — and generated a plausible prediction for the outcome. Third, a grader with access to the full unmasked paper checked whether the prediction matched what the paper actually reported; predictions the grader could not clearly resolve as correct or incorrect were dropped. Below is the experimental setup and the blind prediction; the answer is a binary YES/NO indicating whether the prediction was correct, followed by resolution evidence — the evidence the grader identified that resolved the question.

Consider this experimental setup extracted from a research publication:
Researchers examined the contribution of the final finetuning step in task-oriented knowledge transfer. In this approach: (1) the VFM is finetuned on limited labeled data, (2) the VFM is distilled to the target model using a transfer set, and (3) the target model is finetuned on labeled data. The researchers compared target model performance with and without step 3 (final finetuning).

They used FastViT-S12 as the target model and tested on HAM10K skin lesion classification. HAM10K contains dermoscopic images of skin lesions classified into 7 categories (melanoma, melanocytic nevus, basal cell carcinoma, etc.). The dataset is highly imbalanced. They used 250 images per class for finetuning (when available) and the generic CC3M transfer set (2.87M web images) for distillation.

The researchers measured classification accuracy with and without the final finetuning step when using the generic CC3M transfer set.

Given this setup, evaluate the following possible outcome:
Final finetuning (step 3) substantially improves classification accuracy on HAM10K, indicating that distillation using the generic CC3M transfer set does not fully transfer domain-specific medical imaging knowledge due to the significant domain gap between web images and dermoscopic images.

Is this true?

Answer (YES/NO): YES